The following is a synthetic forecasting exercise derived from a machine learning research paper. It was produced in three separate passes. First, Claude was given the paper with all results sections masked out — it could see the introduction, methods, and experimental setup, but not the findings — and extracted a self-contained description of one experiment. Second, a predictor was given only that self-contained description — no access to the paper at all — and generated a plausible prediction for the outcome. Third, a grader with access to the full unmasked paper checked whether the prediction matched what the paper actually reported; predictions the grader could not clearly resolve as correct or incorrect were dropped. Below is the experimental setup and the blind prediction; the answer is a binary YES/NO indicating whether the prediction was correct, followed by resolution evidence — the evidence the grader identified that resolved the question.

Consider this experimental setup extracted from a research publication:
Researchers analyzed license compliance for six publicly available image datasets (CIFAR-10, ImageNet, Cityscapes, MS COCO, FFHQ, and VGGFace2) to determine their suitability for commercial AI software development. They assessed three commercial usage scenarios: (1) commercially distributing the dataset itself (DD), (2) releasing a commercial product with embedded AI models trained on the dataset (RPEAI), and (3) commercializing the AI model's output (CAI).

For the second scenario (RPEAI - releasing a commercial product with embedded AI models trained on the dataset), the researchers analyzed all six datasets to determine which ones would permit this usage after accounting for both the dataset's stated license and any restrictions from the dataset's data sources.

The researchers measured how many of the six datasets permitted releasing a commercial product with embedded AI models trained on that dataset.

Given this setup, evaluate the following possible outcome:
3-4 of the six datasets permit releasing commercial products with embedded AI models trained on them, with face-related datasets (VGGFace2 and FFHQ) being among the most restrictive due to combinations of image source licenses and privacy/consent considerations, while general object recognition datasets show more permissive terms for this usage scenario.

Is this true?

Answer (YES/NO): NO